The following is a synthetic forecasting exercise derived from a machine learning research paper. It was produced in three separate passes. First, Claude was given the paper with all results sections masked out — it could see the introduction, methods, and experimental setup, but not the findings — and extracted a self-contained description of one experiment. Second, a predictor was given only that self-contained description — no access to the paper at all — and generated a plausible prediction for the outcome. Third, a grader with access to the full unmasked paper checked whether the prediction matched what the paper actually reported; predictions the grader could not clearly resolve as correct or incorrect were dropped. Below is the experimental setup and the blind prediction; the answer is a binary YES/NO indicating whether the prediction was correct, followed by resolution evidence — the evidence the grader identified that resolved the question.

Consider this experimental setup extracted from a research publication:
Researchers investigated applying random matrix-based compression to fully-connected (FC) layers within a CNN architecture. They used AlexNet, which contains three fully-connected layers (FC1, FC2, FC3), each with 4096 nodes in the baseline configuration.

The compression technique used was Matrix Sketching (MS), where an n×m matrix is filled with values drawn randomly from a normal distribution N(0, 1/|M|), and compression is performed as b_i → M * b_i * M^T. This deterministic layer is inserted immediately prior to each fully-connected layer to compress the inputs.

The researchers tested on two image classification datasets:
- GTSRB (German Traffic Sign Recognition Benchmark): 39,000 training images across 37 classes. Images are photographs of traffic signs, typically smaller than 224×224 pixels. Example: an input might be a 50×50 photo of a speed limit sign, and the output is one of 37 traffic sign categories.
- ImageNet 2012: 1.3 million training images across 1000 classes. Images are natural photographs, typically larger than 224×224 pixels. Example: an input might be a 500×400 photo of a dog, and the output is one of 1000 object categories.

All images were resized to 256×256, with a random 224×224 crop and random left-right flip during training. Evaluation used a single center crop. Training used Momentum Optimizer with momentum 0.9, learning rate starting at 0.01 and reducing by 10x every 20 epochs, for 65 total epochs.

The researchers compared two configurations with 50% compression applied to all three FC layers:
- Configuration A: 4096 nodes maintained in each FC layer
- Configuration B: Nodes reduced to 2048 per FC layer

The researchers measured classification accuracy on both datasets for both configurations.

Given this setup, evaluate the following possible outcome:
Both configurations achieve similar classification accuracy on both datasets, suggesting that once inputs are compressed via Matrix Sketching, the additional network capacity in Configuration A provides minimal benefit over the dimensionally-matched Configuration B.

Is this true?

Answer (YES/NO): NO